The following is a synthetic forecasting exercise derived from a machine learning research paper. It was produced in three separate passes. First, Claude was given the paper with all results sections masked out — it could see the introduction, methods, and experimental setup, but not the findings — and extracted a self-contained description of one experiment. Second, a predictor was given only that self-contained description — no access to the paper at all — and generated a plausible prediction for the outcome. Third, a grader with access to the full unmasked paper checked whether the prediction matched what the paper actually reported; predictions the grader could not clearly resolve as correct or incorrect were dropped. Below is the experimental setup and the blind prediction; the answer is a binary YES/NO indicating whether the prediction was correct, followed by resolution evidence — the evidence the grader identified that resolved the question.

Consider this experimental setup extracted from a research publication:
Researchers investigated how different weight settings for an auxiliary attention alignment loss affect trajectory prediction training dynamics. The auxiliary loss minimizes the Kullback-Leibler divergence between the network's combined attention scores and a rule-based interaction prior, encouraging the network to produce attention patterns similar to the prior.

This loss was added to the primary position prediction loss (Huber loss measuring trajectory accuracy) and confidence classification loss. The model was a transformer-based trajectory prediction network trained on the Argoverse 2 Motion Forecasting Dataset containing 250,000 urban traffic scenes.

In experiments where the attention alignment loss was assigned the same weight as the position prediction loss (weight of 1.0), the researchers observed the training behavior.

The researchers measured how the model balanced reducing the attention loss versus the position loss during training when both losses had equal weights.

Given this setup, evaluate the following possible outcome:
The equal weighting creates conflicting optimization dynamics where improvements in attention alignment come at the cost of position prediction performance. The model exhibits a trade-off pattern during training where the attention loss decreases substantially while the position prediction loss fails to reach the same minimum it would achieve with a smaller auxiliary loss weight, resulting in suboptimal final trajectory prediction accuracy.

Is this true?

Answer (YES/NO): YES